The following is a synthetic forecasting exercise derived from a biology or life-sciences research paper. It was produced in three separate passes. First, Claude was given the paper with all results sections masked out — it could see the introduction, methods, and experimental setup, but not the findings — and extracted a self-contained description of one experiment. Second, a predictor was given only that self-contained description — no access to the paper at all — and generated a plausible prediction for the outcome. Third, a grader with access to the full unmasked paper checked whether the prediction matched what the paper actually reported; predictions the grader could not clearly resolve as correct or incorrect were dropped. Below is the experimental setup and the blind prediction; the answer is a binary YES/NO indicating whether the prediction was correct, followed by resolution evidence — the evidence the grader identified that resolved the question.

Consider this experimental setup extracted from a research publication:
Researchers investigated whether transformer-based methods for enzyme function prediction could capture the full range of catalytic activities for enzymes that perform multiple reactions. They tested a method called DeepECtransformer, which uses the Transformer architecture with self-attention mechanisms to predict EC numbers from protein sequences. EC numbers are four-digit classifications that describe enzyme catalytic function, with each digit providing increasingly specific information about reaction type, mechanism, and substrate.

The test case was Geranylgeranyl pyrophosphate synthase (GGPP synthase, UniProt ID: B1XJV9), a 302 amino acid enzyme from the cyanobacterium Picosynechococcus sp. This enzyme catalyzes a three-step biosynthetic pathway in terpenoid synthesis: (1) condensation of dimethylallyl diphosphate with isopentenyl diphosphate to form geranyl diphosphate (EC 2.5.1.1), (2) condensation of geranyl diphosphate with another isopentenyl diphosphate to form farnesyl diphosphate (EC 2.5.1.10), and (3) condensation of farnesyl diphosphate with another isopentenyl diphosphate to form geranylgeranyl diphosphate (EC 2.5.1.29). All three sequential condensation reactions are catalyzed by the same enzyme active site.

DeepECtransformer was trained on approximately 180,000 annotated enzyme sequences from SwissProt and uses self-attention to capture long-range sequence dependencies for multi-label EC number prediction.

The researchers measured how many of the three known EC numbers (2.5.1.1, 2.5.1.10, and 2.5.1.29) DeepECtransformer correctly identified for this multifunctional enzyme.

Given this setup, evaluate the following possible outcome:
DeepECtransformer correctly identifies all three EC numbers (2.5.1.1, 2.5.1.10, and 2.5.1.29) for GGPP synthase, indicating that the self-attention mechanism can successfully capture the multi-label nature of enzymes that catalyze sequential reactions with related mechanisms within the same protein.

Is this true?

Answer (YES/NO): NO